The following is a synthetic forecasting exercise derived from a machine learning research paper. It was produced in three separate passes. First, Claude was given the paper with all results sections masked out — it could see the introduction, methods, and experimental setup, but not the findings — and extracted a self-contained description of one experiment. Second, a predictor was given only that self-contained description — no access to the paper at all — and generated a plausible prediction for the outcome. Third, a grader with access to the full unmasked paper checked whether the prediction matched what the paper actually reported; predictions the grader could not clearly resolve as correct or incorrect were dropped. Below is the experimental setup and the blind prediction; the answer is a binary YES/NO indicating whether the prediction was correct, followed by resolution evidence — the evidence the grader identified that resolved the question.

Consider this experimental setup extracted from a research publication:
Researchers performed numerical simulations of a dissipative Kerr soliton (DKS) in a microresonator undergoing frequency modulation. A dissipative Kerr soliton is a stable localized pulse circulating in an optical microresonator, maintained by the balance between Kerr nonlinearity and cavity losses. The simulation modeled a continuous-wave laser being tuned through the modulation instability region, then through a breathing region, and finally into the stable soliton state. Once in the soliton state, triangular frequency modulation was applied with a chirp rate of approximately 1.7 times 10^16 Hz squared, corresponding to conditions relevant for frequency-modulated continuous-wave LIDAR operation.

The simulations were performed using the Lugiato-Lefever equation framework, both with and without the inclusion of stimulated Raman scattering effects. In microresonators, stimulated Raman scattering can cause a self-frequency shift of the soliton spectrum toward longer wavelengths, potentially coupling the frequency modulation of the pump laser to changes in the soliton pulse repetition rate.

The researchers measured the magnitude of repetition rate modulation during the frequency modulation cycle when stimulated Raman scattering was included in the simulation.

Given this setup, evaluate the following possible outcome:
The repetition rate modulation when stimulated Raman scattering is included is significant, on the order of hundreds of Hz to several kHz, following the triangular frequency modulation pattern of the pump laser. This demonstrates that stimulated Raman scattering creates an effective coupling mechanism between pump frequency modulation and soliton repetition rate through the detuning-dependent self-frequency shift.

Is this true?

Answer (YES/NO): NO